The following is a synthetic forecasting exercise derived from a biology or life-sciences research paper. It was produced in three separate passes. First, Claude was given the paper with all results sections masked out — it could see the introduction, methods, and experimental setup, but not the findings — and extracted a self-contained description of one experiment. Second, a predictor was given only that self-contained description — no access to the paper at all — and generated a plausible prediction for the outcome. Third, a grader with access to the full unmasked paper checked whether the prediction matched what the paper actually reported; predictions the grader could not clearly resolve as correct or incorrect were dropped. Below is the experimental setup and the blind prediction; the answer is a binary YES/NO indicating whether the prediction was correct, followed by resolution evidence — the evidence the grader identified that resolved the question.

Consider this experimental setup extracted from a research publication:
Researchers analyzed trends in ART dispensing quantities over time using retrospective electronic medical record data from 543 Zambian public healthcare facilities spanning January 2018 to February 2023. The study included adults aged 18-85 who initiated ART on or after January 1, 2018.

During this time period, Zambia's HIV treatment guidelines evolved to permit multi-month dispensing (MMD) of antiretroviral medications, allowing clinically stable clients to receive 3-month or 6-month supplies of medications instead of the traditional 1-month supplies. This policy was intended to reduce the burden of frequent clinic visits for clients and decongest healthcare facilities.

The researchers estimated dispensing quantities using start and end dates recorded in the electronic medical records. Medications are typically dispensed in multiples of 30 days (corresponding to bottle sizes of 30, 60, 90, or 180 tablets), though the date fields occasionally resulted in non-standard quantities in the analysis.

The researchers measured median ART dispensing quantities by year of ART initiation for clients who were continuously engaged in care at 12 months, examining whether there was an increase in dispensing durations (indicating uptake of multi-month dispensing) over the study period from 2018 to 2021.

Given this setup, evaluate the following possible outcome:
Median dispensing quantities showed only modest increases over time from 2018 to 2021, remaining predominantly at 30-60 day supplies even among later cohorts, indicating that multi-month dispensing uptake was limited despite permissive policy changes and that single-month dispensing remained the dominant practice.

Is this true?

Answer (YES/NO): NO